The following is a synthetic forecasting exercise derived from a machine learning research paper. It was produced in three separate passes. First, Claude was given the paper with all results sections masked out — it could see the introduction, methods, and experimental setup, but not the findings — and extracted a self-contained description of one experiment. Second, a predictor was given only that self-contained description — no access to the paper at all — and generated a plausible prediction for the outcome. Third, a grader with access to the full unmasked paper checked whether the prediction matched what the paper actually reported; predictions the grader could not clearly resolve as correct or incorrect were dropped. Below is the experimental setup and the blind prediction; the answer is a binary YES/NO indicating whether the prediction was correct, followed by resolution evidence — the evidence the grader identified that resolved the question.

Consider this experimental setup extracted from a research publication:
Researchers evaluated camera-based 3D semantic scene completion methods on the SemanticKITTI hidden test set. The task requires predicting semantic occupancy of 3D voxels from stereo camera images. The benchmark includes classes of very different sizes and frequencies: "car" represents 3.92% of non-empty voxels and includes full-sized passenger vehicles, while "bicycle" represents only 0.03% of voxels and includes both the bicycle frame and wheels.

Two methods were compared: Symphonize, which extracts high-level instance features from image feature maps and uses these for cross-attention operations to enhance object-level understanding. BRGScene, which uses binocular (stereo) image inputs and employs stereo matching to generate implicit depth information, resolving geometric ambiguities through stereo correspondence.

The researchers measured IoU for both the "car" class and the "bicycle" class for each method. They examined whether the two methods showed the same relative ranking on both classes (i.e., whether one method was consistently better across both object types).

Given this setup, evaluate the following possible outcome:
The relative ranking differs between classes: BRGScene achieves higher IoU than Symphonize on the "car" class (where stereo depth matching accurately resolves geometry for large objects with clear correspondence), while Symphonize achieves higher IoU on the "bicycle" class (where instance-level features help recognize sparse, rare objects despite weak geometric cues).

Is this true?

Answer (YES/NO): NO